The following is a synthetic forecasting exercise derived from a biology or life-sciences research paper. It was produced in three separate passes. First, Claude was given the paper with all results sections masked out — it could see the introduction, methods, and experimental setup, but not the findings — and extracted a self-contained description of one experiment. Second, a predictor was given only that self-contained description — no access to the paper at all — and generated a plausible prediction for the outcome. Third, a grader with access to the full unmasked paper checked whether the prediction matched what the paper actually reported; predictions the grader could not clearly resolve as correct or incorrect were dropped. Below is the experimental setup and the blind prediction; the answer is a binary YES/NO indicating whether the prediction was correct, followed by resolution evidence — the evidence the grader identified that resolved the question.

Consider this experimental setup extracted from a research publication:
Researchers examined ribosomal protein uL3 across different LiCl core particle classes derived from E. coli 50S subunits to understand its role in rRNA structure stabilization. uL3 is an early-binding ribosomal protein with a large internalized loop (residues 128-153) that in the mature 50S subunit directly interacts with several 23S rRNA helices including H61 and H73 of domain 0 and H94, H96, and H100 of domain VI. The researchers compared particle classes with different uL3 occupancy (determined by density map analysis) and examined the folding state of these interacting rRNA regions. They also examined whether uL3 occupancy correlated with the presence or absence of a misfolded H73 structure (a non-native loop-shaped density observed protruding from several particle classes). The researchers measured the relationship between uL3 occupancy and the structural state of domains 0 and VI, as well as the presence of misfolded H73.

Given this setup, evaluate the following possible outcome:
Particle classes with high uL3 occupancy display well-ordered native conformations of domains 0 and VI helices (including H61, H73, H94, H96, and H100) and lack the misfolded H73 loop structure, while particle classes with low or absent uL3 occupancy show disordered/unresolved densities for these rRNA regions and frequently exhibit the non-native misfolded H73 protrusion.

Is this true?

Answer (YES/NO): NO